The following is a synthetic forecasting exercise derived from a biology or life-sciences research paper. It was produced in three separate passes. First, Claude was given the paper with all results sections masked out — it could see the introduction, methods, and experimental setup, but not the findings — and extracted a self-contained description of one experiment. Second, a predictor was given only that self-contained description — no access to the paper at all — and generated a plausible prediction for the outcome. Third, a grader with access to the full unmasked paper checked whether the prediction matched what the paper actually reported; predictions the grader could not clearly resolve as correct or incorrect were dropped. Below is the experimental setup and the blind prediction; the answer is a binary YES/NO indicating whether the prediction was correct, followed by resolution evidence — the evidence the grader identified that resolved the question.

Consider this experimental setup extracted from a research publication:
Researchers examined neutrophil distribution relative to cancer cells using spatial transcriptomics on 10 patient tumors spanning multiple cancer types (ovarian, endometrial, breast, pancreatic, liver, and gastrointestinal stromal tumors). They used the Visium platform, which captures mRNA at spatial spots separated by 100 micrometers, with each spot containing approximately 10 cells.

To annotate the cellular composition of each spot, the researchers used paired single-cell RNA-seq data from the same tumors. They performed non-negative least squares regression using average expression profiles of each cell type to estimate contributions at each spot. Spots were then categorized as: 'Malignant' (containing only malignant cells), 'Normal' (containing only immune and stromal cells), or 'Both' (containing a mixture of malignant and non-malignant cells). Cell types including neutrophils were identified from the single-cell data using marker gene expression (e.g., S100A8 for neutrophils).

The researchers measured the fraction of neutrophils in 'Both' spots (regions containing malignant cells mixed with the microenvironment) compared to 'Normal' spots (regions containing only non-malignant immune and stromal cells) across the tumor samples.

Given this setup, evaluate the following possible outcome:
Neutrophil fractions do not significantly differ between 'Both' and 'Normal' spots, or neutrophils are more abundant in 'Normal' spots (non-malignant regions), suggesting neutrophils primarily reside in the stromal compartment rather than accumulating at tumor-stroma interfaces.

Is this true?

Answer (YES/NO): NO